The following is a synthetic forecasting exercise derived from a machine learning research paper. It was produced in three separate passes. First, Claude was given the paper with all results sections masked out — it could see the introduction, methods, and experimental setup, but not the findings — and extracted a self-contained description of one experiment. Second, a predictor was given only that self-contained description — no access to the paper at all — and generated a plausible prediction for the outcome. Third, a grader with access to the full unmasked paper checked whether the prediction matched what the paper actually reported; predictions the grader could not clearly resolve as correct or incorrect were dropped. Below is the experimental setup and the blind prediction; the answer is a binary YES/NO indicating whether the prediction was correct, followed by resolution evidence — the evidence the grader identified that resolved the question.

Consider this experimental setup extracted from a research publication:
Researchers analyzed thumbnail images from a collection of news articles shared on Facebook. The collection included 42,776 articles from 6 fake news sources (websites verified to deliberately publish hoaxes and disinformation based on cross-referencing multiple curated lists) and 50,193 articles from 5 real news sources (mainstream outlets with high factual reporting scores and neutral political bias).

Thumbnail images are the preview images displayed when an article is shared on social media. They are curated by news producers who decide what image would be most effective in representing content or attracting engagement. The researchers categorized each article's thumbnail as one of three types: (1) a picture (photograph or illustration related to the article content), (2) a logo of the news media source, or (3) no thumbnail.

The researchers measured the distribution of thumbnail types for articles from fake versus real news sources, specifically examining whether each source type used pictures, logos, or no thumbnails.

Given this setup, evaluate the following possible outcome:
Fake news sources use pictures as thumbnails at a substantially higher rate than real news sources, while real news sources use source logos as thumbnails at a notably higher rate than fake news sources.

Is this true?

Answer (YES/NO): NO